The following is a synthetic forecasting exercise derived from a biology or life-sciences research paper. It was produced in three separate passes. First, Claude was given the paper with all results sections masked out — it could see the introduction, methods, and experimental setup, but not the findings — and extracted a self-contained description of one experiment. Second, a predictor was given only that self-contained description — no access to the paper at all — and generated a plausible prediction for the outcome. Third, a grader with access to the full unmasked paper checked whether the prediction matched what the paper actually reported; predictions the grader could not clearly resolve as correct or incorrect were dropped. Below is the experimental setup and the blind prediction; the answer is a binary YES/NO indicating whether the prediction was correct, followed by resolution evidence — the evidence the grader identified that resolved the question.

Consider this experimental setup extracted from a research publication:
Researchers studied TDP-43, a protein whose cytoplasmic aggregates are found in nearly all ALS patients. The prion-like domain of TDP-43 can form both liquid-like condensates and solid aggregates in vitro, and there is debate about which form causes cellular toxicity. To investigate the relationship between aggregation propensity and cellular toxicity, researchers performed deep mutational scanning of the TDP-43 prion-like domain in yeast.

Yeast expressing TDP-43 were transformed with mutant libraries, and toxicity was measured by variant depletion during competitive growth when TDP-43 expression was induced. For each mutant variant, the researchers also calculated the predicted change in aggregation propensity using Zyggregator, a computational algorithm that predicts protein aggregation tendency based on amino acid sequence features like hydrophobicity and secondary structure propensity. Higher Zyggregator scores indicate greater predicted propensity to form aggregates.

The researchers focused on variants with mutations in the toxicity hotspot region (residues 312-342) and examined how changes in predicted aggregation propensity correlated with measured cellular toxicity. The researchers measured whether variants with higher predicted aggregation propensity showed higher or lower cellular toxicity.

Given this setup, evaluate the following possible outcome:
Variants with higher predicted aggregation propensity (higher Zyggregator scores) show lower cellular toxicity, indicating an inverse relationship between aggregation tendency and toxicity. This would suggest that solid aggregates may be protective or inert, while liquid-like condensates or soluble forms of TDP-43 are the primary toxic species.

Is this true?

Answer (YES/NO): YES